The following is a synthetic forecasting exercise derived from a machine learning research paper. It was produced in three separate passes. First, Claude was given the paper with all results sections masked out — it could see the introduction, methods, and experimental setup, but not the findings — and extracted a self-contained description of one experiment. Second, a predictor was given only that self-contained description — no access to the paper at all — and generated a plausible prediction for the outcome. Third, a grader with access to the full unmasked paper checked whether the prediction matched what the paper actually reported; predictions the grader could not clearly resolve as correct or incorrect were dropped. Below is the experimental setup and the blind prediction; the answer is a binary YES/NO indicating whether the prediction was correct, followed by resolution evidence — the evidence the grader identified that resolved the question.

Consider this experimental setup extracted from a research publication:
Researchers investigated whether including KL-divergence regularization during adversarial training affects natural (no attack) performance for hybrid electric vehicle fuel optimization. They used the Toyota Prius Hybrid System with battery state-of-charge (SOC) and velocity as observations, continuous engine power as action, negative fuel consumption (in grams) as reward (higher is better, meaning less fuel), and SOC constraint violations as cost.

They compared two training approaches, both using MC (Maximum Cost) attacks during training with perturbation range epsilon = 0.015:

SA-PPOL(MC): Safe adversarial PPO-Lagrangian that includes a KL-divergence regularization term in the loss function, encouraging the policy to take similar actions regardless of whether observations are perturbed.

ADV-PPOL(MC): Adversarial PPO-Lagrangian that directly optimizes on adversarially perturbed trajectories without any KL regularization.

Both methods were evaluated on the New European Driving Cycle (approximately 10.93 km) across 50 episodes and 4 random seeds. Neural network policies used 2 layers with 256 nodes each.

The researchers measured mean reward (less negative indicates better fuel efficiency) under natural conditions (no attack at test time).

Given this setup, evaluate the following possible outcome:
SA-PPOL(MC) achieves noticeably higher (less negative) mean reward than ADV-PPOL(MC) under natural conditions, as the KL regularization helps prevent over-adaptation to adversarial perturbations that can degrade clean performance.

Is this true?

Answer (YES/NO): NO